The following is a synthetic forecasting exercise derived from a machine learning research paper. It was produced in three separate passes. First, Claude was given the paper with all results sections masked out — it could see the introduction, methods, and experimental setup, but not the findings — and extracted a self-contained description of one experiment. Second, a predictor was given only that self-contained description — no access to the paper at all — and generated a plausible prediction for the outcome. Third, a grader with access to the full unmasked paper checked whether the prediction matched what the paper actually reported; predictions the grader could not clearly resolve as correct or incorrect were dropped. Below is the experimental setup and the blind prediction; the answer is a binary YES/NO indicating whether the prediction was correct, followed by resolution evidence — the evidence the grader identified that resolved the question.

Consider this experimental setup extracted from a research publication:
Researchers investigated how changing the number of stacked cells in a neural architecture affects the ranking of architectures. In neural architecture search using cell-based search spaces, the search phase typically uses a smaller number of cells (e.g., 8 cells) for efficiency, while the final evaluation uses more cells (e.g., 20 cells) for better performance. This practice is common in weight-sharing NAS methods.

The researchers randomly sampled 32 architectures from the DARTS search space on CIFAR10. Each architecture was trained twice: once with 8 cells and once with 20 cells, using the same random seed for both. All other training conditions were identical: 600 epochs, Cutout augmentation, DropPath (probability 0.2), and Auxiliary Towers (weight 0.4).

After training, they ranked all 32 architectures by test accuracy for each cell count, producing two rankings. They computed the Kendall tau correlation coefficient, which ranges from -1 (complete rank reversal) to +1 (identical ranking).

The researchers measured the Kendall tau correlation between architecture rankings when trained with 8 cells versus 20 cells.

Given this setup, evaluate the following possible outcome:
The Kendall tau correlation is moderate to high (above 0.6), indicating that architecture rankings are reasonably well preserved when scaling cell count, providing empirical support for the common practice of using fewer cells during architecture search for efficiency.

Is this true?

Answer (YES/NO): NO